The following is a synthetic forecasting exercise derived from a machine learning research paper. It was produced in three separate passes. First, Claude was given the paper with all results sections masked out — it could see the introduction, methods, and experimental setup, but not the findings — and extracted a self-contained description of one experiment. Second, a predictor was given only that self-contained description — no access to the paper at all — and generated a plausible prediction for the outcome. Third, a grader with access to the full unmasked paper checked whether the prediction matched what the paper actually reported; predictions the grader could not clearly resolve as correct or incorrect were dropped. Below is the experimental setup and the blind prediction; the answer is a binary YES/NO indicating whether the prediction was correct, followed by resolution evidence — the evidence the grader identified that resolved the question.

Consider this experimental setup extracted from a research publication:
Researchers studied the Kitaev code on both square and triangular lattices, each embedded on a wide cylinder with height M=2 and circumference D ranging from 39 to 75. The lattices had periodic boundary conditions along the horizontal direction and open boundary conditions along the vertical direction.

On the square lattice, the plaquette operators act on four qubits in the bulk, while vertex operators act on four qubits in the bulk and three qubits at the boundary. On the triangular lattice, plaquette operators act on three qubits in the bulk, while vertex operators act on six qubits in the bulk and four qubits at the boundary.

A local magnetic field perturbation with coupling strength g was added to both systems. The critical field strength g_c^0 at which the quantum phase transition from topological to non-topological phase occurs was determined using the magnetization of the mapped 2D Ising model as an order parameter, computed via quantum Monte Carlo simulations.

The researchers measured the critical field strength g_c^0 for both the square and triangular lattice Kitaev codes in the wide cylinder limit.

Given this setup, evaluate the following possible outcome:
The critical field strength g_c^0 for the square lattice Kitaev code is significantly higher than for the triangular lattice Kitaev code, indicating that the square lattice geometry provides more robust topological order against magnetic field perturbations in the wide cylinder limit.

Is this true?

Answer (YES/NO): YES